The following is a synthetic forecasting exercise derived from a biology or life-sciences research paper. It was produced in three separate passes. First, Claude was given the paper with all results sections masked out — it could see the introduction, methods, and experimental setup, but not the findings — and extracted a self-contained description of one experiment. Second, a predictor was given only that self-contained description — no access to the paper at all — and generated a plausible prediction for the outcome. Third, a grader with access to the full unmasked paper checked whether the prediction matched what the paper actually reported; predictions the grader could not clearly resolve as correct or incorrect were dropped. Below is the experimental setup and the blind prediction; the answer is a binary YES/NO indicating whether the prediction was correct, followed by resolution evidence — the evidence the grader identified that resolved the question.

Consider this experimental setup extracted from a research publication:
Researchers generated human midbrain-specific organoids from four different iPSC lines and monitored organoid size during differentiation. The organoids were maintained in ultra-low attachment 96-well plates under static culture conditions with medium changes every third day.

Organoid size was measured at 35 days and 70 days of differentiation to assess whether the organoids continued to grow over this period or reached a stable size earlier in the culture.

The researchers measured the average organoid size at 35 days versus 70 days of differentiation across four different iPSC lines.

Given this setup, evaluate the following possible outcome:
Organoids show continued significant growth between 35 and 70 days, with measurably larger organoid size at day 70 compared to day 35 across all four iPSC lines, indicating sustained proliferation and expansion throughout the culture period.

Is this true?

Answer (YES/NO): NO